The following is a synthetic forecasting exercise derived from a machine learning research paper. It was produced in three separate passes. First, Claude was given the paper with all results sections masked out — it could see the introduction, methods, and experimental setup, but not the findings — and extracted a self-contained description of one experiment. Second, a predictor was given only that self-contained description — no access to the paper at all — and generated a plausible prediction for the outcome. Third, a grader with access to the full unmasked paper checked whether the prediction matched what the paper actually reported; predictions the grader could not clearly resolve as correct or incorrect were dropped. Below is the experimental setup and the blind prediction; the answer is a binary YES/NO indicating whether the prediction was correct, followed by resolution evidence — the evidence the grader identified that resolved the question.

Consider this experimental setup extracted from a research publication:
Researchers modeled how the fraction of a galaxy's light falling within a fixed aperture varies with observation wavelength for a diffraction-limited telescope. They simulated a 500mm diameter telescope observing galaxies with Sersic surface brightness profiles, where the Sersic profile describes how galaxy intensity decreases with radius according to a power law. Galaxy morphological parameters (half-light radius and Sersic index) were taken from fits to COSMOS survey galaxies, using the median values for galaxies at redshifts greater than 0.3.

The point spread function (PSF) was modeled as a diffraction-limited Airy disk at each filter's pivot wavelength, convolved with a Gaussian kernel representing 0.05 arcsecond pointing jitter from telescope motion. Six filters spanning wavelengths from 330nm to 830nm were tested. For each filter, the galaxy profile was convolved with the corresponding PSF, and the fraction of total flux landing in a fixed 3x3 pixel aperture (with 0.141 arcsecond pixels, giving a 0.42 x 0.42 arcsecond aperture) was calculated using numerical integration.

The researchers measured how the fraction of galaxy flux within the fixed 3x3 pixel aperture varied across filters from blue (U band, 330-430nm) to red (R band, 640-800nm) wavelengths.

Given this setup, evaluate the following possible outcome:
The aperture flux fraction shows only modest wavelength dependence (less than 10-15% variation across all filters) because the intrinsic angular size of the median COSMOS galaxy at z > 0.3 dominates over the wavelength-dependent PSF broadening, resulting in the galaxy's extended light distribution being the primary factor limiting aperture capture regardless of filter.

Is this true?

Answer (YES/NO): NO